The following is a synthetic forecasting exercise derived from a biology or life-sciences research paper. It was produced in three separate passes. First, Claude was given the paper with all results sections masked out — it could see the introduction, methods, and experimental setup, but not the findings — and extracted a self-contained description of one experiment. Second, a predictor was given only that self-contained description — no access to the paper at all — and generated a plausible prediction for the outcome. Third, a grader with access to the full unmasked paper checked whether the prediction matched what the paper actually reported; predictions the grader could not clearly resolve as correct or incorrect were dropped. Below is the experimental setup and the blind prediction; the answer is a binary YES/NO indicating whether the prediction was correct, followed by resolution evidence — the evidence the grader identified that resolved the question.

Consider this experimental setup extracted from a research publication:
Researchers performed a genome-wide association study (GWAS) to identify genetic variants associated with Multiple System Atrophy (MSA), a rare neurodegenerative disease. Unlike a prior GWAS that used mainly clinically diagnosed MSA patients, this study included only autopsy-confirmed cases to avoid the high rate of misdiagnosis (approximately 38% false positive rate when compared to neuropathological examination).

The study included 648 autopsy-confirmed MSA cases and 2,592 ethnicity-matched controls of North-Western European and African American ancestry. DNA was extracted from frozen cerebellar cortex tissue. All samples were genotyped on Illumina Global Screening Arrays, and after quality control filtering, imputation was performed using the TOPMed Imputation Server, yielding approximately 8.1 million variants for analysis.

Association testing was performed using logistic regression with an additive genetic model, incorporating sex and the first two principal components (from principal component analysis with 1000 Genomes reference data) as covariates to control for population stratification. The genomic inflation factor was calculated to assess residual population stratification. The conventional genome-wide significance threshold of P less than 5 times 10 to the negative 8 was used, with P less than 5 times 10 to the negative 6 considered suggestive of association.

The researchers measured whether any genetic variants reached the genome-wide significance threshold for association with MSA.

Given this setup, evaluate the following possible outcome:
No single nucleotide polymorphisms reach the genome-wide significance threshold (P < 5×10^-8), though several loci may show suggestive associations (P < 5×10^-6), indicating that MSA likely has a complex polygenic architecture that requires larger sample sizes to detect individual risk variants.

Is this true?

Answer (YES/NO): YES